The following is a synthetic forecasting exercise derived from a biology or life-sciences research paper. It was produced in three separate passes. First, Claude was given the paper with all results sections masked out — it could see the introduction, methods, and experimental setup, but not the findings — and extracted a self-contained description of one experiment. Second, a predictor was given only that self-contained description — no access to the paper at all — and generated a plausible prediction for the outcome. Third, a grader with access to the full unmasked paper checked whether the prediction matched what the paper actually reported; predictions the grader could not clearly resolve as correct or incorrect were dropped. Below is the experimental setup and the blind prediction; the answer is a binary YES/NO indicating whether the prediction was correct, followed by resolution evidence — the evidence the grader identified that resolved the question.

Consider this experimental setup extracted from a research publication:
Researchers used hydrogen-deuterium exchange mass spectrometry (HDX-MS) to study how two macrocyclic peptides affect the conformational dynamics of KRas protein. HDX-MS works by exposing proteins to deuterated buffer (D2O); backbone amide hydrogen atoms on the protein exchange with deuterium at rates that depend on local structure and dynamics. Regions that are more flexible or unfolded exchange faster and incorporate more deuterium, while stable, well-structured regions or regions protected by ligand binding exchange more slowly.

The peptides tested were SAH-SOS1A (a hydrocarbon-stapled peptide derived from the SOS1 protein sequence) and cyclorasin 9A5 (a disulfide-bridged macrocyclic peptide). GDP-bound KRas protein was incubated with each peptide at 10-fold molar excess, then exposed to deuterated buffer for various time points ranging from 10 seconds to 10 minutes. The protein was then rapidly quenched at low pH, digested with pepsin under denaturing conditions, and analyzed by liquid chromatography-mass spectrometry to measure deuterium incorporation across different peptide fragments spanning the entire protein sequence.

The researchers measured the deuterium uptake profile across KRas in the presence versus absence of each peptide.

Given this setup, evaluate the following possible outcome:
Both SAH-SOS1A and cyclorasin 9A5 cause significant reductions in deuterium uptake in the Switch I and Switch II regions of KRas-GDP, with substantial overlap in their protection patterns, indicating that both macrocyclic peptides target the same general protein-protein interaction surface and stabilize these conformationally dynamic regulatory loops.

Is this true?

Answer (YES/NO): NO